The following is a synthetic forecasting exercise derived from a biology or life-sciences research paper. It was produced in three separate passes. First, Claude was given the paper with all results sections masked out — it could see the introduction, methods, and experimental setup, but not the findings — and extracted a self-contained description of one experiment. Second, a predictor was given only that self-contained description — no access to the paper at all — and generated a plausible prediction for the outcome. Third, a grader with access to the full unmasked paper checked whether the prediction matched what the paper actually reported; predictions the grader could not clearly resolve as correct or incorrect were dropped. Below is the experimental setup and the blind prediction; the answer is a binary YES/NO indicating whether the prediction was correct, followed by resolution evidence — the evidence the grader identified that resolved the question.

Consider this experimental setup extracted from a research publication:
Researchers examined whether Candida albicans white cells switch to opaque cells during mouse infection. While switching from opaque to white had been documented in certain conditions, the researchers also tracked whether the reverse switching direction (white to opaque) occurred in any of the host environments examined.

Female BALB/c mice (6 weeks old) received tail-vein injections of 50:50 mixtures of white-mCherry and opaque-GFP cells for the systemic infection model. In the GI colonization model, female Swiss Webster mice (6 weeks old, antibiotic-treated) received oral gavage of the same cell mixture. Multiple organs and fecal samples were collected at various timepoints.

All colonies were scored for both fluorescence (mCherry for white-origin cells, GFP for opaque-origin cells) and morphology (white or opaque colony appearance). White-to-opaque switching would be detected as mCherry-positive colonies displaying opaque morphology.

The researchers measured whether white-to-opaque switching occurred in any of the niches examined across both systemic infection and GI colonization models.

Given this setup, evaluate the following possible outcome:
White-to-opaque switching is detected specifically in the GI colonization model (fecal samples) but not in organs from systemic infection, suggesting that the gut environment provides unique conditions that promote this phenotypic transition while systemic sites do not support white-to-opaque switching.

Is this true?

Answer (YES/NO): NO